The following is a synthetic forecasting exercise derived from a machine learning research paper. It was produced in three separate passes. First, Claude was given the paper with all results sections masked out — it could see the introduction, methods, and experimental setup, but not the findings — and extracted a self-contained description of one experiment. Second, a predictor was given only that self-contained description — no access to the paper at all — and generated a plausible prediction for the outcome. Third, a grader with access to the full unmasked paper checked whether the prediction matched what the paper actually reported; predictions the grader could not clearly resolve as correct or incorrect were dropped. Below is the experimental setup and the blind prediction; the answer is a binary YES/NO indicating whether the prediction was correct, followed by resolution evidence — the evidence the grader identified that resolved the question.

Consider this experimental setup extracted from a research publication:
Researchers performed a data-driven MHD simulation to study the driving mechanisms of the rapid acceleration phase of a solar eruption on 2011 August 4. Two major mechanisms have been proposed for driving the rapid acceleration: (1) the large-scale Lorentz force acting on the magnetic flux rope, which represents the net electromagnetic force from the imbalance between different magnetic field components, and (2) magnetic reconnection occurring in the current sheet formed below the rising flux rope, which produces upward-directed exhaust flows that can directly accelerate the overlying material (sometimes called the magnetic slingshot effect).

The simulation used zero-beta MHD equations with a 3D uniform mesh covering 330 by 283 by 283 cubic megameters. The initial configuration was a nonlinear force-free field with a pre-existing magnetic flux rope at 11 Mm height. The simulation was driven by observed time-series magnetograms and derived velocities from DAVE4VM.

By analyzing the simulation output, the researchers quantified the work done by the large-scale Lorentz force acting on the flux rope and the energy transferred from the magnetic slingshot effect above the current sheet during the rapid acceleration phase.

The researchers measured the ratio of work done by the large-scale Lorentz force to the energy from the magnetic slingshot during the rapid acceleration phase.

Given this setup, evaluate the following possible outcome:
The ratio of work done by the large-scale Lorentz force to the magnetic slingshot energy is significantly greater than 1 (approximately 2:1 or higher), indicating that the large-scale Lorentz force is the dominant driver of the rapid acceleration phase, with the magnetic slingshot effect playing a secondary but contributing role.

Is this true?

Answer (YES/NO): YES